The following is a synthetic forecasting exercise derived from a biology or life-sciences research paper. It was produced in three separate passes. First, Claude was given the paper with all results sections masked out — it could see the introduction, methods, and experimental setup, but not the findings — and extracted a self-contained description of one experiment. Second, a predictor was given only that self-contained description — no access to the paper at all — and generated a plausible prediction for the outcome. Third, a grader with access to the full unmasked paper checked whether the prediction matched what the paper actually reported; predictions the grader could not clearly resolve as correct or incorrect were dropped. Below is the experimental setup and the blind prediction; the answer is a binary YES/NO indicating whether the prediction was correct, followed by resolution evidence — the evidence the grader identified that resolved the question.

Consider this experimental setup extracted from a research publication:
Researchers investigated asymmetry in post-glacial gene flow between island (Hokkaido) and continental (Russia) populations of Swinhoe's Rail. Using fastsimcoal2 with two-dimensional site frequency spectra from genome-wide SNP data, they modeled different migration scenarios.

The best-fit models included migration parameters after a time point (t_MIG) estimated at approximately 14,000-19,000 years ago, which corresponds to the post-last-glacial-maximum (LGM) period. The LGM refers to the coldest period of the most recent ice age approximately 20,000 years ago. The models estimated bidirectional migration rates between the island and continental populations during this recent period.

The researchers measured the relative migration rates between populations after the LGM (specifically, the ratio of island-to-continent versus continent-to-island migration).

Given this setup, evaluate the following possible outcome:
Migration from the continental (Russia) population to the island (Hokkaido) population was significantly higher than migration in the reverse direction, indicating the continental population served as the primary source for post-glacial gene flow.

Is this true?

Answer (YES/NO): NO